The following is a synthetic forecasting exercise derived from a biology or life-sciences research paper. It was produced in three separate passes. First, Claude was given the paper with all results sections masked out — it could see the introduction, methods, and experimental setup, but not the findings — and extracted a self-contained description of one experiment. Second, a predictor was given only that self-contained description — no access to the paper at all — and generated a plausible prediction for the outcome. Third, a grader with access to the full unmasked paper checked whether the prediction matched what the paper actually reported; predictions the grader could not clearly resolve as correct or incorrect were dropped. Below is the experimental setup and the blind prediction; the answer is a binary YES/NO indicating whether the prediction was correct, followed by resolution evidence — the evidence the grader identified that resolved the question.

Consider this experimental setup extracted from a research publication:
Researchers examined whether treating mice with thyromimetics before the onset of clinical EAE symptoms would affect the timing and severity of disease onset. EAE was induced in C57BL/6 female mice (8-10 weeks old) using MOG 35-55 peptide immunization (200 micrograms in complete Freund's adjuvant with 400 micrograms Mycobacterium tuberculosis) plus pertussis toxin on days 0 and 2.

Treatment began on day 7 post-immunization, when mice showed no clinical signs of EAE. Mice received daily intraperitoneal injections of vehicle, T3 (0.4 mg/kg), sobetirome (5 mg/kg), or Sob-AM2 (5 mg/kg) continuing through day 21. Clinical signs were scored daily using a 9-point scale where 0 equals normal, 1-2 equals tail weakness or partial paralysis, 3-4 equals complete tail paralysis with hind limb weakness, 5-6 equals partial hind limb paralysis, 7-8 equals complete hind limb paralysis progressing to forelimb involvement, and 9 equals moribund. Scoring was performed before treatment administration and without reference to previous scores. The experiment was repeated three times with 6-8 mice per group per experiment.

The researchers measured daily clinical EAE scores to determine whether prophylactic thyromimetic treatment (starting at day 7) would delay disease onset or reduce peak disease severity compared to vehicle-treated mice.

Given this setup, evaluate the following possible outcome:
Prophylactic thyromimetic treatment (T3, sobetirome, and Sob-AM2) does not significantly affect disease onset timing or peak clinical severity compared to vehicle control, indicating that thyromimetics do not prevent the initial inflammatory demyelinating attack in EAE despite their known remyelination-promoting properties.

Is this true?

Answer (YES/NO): NO